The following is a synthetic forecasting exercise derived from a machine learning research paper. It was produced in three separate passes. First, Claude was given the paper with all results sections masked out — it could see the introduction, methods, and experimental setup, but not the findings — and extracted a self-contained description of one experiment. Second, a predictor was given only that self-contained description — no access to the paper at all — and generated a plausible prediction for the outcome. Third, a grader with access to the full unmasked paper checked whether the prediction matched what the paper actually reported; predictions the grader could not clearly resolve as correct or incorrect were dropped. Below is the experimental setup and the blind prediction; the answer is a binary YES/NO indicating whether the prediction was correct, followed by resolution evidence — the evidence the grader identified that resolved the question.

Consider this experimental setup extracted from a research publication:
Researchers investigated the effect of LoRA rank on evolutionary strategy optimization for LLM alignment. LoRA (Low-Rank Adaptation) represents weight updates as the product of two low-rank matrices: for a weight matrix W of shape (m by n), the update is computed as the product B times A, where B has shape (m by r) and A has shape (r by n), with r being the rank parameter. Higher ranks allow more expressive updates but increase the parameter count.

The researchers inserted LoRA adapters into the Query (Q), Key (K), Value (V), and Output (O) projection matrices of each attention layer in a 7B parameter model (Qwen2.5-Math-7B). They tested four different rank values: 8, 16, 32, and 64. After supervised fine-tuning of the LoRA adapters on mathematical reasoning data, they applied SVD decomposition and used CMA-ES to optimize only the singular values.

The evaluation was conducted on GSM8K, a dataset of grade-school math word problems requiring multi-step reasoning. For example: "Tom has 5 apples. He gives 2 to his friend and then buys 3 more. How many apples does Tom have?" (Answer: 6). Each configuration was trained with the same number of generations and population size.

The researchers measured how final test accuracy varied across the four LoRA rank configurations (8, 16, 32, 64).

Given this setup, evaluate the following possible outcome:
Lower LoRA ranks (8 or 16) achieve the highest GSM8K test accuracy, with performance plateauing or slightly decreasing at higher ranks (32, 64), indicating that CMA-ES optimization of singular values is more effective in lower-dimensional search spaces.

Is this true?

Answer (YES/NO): NO